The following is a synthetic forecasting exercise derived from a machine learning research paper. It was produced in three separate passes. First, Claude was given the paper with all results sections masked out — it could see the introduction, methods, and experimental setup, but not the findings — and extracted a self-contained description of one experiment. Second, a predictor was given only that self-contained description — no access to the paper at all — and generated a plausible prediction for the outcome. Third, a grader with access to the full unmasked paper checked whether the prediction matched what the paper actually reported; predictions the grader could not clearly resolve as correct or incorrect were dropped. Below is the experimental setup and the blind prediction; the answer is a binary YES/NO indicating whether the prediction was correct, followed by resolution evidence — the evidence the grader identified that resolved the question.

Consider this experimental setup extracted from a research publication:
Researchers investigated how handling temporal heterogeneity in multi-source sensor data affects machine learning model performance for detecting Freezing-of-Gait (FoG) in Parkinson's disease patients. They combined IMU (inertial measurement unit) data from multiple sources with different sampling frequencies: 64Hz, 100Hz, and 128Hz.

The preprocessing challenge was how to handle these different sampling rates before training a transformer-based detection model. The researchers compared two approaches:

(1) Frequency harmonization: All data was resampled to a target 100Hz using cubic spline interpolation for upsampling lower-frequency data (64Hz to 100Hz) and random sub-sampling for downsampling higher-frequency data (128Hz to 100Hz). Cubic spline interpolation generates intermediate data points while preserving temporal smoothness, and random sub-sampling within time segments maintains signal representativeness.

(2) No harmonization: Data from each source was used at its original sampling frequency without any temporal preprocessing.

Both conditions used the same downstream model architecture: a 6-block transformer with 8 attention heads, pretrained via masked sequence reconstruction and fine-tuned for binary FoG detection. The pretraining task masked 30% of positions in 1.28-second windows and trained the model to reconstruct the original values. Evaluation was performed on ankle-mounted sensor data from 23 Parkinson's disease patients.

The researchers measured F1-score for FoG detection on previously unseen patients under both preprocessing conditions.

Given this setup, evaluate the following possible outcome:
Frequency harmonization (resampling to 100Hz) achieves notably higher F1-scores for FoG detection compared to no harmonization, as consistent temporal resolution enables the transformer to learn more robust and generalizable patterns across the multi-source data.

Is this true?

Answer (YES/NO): YES